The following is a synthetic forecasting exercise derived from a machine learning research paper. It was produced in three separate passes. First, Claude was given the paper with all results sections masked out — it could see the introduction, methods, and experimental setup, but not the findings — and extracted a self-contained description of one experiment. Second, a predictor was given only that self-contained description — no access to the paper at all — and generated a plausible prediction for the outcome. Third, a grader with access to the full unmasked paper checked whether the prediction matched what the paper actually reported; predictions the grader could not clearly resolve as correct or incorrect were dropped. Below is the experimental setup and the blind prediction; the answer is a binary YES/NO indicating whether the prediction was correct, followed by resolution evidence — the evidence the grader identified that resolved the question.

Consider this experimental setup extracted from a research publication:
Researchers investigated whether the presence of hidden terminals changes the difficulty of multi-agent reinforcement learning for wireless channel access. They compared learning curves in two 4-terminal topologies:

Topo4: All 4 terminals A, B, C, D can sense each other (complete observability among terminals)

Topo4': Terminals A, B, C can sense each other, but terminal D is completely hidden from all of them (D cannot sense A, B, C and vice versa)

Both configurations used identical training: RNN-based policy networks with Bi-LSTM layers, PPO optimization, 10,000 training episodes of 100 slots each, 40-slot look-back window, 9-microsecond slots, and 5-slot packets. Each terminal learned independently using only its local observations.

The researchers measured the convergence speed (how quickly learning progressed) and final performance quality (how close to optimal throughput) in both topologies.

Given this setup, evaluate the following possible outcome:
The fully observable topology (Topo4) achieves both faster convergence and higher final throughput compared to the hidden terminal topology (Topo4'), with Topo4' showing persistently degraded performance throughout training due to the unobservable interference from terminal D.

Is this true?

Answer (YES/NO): NO